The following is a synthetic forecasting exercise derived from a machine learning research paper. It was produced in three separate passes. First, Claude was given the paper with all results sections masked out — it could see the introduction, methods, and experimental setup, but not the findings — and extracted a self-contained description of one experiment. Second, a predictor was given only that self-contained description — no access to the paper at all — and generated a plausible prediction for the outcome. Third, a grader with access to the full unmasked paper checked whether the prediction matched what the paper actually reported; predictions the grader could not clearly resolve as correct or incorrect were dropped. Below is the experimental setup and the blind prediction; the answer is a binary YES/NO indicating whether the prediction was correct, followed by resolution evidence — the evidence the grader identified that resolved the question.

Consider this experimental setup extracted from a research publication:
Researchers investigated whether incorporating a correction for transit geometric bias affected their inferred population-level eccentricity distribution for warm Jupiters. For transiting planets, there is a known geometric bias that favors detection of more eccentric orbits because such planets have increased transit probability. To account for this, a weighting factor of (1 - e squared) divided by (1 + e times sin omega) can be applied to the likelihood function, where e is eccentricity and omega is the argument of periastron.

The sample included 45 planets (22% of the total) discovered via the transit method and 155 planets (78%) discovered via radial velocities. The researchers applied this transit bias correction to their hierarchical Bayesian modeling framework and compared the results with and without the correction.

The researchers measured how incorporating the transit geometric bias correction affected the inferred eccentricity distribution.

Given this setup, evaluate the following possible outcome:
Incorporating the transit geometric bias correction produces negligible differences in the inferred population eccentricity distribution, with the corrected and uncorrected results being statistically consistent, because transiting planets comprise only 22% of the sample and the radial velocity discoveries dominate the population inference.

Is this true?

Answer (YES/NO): YES